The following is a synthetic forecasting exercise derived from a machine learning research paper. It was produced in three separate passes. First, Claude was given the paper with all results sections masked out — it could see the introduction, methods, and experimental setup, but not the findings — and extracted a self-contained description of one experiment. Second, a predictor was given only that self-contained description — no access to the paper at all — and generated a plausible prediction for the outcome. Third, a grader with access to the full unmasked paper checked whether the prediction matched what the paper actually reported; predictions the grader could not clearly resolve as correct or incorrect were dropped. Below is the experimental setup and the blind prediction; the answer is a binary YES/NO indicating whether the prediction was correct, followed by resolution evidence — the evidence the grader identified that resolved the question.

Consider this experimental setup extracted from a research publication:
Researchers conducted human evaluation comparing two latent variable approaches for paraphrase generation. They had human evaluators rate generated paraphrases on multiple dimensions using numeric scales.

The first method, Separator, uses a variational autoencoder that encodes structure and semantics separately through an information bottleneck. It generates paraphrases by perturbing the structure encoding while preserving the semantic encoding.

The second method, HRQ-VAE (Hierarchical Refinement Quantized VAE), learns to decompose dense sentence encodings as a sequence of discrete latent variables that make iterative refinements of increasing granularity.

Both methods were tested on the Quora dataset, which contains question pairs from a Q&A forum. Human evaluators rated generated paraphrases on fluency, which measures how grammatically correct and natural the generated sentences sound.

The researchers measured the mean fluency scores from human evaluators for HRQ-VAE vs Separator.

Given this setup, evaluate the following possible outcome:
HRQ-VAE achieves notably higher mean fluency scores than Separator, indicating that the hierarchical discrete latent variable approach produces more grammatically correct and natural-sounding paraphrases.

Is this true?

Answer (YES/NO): YES